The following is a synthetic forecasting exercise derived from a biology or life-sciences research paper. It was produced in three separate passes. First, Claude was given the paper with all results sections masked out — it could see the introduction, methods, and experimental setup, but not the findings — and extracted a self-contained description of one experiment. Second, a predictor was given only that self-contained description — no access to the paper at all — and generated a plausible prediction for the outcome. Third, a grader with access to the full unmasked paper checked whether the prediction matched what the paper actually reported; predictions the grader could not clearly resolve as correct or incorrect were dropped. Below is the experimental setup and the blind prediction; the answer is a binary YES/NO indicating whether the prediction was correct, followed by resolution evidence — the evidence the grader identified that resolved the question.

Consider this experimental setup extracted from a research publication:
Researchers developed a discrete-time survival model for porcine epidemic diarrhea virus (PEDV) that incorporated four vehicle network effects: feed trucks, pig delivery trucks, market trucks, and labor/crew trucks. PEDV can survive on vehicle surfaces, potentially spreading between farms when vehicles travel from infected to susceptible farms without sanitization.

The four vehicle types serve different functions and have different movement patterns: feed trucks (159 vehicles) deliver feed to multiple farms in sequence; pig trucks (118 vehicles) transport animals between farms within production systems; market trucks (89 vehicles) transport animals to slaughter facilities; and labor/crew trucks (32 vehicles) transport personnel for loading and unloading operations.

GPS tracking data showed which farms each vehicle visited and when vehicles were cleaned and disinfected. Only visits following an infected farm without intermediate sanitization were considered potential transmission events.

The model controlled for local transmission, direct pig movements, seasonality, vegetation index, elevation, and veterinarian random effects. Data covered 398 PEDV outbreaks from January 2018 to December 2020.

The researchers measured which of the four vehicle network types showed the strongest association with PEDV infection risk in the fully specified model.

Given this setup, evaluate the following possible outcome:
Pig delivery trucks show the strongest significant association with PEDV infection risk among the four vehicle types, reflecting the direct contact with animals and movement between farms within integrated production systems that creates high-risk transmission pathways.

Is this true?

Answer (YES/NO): NO